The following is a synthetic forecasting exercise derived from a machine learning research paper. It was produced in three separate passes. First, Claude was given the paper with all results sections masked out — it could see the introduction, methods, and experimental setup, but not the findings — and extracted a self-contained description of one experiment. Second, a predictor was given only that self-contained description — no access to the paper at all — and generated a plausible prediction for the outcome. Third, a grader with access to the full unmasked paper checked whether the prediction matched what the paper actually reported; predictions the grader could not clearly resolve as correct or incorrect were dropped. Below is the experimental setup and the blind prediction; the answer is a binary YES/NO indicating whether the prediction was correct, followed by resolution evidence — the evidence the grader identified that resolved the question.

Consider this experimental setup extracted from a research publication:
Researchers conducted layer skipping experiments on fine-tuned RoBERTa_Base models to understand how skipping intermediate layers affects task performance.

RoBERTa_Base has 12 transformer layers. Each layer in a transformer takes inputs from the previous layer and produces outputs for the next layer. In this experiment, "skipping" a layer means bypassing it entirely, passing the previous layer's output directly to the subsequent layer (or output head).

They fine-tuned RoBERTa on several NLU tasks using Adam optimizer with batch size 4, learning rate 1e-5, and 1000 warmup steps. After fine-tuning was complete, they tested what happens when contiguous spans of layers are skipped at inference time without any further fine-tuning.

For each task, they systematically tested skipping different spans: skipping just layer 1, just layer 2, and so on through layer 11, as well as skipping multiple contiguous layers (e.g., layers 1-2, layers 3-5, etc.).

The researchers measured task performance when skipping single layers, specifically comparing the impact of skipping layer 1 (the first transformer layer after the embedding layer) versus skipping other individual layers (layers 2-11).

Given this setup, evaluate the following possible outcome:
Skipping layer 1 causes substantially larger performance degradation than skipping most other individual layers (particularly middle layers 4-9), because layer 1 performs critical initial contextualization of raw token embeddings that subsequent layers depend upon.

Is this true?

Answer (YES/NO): YES